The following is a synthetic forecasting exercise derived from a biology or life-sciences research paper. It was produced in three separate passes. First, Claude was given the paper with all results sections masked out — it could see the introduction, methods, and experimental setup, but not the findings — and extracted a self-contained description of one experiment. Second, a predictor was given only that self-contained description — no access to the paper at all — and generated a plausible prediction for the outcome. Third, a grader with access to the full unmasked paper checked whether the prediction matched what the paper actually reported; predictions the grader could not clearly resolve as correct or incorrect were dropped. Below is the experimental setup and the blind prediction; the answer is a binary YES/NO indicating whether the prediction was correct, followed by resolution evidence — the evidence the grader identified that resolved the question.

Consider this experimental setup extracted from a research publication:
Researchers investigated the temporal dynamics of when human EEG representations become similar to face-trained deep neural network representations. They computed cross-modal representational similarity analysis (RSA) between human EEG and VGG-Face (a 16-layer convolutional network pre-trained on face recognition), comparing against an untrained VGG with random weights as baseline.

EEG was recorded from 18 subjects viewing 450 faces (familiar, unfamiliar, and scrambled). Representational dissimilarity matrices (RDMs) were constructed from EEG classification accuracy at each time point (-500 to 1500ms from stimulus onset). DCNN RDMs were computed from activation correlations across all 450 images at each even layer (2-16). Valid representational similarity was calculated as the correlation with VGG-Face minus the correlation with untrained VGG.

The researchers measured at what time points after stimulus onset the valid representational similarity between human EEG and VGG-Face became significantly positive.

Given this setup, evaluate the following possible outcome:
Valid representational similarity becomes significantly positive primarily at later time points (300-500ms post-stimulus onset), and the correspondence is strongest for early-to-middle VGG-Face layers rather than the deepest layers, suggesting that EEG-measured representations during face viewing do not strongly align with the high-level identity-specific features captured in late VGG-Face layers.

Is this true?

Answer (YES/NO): NO